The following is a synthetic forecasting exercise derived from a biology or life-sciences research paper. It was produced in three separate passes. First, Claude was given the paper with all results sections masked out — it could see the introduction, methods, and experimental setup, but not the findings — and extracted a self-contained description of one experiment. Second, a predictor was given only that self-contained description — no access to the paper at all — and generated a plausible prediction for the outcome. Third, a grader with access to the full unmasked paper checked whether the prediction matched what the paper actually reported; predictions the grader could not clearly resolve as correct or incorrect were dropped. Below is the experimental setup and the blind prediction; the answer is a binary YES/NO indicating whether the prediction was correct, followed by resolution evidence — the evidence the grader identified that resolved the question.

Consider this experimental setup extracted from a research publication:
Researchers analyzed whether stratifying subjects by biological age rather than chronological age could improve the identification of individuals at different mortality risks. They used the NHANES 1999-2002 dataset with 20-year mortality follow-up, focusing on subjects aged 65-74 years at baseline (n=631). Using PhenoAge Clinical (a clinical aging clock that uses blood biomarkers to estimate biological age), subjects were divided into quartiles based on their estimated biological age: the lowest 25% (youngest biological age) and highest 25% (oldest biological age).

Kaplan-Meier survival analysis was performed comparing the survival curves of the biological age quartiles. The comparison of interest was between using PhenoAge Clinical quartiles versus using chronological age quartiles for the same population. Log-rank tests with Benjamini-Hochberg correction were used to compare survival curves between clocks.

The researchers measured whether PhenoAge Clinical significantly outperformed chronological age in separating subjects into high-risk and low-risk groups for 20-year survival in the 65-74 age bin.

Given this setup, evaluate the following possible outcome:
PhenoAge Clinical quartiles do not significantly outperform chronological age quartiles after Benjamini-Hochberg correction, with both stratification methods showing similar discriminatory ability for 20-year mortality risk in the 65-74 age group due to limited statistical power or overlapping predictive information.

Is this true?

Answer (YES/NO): YES